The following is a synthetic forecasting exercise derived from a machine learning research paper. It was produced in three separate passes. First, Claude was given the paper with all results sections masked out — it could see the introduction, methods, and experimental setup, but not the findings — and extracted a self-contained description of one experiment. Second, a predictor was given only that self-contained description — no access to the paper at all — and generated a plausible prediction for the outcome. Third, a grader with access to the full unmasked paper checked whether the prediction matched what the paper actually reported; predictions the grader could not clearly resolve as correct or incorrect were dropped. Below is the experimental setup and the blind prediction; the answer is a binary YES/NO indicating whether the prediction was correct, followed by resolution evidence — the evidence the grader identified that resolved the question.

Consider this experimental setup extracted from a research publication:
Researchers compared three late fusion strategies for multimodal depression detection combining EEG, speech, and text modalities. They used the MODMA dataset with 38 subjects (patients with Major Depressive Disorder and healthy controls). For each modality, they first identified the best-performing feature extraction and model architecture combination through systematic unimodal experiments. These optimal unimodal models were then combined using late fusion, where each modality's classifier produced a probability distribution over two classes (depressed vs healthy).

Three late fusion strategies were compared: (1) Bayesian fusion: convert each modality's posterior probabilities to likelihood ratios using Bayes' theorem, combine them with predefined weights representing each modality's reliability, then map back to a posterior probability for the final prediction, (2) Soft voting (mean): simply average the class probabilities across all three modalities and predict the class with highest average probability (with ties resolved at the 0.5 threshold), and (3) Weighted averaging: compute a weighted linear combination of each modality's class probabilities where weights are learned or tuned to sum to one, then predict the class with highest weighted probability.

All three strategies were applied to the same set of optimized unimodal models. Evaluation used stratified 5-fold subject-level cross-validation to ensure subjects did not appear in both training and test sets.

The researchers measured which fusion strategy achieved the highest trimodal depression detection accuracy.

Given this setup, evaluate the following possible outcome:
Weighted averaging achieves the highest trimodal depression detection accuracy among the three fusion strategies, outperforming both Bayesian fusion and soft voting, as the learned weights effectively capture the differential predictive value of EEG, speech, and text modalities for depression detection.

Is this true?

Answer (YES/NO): NO